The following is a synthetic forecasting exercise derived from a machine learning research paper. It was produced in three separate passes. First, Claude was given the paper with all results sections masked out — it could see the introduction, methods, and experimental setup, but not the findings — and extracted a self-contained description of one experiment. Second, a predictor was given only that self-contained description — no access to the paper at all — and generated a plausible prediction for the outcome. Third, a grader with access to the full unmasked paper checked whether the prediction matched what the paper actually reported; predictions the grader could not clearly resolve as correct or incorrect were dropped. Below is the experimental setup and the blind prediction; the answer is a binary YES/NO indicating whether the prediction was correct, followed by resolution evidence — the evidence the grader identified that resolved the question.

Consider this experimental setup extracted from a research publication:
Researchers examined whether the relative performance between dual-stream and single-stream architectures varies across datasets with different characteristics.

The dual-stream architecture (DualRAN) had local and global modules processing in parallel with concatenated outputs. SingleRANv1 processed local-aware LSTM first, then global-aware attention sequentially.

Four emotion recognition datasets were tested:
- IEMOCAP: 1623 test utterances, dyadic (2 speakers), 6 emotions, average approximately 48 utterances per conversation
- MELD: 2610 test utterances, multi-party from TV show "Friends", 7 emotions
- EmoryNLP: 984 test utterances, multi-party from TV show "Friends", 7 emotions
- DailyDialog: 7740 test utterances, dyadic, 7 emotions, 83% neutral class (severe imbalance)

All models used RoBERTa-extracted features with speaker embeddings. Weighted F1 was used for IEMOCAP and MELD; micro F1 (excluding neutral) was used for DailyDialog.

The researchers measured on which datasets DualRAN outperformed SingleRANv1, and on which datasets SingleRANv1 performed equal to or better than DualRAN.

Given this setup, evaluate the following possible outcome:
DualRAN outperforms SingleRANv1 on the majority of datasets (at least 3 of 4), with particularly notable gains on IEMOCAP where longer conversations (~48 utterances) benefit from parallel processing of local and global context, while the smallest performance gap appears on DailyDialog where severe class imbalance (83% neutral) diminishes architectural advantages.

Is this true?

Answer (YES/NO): NO